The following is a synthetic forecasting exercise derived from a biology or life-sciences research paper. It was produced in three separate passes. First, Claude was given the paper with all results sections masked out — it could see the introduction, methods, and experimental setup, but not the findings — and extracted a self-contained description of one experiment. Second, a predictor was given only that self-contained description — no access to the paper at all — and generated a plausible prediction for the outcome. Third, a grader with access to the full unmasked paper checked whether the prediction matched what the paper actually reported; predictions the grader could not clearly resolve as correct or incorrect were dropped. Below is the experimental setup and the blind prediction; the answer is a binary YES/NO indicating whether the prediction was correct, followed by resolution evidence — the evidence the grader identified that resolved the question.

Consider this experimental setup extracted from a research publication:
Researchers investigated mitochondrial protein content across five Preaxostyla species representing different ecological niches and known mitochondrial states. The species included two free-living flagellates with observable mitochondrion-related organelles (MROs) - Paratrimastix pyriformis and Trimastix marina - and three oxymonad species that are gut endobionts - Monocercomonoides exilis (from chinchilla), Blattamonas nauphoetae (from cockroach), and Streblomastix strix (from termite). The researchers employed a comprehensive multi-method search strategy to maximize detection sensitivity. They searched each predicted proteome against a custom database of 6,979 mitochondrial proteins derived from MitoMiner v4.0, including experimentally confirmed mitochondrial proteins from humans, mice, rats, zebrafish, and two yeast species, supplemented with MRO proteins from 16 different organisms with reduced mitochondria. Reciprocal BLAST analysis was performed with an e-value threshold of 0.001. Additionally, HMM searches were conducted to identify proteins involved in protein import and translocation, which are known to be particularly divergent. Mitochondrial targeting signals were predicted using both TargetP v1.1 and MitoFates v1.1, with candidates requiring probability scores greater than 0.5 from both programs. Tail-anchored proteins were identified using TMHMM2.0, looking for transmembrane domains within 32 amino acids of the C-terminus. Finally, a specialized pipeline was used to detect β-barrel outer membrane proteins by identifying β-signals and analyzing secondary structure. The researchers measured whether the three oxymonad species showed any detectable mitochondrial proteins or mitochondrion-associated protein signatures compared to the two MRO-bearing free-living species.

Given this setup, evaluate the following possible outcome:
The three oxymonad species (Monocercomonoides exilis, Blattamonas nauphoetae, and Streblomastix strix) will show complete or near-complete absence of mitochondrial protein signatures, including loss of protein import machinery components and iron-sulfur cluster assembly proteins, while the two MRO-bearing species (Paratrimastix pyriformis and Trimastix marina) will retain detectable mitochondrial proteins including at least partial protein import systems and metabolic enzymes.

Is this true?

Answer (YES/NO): YES